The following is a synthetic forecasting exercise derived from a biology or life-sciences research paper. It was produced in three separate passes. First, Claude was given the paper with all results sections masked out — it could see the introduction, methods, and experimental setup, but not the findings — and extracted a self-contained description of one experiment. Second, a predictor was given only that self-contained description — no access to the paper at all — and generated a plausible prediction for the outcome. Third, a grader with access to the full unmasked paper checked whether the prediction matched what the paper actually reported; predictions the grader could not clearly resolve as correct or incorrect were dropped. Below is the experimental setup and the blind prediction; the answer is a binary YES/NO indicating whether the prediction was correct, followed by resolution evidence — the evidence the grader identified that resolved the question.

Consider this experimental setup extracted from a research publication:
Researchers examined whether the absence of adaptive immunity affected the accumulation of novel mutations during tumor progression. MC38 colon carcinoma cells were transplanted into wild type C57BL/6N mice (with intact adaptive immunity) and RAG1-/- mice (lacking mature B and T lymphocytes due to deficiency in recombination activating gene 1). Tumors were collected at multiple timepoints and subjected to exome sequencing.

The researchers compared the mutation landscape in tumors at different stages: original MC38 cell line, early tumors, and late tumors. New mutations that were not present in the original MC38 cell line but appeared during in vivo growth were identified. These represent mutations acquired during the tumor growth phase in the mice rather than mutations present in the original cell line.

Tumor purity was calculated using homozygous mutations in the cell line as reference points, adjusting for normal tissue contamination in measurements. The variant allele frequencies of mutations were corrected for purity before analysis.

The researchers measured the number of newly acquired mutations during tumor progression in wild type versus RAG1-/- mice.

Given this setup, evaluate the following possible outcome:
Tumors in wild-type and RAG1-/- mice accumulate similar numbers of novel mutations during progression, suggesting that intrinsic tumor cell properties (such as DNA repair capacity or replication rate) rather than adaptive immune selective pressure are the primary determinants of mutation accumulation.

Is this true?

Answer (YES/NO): YES